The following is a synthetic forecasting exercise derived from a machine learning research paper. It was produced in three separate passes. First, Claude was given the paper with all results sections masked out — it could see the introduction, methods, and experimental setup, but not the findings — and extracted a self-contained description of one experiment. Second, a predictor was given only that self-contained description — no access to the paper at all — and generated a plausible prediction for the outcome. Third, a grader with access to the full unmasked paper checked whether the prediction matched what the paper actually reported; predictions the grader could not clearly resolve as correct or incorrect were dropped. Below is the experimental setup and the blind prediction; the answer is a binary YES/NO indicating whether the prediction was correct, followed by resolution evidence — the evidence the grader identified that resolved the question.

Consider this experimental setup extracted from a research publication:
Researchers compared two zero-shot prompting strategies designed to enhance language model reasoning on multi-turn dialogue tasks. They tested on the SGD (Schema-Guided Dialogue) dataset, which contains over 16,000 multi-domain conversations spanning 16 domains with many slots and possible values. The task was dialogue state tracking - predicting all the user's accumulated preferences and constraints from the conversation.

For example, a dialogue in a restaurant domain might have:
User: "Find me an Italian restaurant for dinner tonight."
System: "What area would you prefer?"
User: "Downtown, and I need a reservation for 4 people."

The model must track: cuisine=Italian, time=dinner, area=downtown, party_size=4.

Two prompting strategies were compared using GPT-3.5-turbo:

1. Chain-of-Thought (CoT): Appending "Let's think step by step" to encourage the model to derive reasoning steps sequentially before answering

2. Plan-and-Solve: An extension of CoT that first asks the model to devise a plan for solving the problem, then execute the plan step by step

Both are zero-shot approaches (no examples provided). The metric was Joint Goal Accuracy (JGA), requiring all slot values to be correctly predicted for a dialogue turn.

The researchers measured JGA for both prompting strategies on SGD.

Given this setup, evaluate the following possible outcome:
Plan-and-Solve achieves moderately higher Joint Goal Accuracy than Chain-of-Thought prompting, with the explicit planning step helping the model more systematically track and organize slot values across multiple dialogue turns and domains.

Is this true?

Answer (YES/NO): YES